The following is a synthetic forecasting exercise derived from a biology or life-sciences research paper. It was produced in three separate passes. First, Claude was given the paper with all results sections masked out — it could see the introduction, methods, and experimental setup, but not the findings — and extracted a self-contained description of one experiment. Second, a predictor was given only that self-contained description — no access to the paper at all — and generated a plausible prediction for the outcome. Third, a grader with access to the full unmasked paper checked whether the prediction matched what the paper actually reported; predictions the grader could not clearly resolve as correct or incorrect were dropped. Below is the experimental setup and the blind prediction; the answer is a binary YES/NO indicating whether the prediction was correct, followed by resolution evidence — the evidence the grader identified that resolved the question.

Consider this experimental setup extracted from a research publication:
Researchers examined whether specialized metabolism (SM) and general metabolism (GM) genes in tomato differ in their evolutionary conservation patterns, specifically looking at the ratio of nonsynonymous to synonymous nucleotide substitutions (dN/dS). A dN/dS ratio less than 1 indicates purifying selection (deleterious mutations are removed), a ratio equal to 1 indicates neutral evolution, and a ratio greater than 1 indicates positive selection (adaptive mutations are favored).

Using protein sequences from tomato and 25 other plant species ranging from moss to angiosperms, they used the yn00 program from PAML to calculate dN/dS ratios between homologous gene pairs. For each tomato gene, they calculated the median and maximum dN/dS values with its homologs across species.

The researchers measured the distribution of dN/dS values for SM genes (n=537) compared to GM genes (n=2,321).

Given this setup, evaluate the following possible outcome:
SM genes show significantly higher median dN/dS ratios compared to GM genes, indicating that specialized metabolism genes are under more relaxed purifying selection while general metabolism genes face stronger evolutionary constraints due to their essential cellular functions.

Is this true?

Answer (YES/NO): YES